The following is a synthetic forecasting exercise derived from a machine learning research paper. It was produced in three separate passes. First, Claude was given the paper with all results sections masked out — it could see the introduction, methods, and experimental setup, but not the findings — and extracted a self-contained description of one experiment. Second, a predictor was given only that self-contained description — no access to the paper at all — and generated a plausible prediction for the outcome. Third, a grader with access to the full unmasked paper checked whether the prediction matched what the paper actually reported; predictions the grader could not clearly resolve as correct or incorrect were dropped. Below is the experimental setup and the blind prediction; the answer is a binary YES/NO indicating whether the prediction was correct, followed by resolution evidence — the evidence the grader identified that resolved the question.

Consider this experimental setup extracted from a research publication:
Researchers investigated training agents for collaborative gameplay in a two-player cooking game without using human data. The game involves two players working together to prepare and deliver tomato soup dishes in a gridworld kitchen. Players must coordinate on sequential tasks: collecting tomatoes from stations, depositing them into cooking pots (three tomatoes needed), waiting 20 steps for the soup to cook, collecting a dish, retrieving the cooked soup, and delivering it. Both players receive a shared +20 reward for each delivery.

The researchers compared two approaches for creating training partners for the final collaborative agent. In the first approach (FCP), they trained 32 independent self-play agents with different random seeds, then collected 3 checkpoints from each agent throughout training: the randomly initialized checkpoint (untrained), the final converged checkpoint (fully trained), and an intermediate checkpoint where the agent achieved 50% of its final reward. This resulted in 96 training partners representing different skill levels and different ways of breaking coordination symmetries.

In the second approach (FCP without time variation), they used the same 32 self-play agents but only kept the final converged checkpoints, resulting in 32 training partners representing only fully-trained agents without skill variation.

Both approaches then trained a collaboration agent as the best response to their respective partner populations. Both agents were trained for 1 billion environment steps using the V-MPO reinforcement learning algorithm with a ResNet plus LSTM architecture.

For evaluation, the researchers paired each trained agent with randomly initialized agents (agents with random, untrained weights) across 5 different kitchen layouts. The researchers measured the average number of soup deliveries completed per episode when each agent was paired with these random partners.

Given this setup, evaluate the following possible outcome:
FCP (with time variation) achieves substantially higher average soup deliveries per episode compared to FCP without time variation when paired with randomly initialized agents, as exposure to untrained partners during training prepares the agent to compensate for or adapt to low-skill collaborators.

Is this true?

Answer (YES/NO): YES